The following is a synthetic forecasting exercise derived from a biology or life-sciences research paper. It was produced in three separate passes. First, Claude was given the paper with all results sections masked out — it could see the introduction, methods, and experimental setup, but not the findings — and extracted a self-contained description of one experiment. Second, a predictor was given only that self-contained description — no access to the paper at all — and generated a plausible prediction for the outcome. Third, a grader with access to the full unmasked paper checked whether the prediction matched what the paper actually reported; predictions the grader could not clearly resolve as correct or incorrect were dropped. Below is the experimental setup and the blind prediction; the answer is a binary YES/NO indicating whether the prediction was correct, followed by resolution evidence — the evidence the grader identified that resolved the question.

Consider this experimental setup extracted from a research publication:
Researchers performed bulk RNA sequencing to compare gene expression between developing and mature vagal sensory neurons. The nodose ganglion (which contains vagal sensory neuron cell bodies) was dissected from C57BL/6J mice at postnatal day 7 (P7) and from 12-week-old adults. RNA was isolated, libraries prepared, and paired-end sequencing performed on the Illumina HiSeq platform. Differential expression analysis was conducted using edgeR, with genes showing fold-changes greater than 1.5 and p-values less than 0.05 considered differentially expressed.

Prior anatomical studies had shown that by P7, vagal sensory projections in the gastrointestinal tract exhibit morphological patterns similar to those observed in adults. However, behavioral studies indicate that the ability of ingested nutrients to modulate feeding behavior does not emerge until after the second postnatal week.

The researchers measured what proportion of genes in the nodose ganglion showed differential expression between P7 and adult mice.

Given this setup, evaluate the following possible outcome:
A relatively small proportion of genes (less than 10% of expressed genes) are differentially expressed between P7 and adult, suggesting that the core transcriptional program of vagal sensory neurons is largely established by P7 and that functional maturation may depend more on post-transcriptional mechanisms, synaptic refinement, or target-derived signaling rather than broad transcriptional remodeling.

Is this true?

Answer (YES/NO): NO